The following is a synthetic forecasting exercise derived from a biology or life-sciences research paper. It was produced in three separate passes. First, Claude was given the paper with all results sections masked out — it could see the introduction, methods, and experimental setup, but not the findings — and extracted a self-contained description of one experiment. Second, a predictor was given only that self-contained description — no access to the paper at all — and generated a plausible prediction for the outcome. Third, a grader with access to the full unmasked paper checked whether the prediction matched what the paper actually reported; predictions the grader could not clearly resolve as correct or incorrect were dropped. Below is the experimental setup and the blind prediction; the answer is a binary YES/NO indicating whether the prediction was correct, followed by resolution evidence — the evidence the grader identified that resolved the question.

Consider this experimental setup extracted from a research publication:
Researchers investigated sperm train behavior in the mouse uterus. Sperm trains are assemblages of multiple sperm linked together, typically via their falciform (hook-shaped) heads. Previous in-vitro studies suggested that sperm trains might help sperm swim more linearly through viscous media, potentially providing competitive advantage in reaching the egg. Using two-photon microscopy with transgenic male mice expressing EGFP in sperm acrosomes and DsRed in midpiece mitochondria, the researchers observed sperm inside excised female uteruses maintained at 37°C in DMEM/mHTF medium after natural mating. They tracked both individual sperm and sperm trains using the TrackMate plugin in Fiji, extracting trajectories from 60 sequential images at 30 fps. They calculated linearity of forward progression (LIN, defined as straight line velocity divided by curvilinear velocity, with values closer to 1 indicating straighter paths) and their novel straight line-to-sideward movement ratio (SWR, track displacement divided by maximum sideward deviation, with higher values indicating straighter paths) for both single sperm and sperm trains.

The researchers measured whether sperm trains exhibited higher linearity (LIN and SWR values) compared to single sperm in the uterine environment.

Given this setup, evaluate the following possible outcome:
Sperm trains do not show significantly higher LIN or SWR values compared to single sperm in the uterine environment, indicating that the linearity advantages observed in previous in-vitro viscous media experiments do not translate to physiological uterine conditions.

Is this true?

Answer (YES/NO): YES